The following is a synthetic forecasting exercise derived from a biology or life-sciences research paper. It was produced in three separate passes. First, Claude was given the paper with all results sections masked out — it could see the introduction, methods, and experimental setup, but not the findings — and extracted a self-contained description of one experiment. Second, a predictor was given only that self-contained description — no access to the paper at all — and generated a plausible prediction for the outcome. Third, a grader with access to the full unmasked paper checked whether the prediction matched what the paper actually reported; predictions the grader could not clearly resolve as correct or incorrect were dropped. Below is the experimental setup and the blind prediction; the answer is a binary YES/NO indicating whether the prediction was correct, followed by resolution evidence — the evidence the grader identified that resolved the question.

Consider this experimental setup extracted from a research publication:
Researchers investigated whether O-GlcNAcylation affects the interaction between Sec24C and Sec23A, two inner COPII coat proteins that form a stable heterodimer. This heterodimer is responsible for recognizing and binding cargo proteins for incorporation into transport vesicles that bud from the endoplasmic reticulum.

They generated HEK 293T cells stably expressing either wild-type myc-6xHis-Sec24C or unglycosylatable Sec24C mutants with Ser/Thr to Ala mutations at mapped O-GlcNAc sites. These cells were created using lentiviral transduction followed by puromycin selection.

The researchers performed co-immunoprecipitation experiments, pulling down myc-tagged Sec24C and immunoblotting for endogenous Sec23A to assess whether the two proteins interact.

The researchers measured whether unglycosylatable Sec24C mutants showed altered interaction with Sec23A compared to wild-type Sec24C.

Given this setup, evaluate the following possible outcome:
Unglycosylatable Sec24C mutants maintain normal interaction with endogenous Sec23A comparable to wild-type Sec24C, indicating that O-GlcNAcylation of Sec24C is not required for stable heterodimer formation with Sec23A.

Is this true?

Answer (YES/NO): NO